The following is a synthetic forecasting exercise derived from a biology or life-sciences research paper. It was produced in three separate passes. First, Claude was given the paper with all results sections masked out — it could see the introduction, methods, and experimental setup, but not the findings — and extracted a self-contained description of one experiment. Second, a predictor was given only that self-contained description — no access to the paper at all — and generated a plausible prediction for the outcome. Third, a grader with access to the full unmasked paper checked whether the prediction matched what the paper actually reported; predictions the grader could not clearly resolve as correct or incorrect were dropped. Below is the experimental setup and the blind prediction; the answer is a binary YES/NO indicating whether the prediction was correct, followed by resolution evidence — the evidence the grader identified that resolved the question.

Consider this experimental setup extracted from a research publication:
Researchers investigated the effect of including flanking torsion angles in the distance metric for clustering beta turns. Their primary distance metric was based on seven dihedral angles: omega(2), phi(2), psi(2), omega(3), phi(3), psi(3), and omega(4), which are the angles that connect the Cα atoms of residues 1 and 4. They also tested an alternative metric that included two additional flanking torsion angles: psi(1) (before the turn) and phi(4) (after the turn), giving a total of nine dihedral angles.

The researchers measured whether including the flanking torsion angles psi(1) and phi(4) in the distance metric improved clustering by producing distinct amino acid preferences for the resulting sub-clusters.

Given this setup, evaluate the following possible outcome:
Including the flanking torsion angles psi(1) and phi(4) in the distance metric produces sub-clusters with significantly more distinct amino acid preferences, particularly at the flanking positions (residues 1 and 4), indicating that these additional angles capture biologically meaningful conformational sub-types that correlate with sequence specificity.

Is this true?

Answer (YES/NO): NO